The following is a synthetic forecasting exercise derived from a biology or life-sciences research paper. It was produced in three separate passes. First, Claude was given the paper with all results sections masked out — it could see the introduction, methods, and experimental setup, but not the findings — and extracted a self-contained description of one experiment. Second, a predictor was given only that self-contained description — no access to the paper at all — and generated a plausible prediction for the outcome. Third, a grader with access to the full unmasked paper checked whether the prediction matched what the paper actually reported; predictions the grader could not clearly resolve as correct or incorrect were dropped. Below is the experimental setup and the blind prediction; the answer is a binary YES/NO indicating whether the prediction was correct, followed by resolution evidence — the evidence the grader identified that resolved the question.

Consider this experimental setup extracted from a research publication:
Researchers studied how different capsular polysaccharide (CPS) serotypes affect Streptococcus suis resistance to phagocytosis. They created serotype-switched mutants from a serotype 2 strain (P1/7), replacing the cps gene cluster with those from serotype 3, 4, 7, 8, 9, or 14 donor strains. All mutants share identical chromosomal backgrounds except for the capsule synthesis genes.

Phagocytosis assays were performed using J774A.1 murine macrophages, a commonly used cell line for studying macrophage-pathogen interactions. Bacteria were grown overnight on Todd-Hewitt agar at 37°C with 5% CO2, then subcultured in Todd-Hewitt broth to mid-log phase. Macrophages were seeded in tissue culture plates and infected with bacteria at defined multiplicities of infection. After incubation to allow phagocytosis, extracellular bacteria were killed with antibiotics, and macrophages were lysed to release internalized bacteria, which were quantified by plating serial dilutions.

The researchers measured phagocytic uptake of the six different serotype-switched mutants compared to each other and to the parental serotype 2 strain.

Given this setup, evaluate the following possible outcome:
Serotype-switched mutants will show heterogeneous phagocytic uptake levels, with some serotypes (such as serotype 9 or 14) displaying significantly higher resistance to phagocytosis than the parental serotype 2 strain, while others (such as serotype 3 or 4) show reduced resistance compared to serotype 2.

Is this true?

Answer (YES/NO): NO